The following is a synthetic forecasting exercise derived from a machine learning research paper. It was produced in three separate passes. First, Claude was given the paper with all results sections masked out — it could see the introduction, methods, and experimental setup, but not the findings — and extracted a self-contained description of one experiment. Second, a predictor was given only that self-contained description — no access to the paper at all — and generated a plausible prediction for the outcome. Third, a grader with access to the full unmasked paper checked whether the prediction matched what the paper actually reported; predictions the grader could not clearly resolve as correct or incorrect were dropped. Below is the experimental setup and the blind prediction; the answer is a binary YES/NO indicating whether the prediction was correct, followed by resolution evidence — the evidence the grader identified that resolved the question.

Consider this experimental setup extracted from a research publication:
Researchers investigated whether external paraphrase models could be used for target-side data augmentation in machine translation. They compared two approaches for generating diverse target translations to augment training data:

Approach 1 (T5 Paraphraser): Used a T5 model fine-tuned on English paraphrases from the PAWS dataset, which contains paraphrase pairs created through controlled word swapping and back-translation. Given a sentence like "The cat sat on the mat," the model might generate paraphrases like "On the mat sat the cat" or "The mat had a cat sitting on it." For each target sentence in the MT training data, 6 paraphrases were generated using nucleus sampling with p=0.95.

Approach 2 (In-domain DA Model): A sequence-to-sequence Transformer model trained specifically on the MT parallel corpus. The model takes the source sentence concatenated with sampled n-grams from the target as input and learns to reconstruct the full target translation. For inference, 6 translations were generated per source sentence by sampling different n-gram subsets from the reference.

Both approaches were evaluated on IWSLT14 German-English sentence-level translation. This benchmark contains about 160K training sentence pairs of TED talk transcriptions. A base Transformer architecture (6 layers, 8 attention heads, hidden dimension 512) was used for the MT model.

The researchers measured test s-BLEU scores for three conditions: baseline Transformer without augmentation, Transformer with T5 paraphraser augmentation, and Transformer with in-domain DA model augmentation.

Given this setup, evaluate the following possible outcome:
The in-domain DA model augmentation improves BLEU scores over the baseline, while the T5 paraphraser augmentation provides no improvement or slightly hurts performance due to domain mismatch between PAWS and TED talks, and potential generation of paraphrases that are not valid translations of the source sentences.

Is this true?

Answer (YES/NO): YES